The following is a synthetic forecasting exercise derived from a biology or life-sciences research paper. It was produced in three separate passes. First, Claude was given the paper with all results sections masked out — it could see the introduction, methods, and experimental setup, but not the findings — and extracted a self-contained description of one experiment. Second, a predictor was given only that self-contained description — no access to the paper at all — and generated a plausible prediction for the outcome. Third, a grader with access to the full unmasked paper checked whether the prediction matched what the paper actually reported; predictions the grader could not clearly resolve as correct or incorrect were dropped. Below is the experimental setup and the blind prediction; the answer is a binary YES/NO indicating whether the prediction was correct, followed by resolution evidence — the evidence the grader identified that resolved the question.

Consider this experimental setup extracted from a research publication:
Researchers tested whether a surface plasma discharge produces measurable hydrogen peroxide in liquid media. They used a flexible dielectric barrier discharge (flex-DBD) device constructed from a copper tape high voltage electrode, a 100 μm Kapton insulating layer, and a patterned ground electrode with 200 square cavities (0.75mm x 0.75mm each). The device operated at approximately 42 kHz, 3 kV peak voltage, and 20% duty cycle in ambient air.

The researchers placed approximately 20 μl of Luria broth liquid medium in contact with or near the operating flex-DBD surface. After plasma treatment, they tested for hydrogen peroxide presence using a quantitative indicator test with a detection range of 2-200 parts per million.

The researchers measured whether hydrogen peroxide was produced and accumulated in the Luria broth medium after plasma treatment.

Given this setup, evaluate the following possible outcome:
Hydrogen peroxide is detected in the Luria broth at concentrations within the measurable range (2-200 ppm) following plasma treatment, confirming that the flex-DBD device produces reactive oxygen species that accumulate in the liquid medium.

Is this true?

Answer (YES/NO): YES